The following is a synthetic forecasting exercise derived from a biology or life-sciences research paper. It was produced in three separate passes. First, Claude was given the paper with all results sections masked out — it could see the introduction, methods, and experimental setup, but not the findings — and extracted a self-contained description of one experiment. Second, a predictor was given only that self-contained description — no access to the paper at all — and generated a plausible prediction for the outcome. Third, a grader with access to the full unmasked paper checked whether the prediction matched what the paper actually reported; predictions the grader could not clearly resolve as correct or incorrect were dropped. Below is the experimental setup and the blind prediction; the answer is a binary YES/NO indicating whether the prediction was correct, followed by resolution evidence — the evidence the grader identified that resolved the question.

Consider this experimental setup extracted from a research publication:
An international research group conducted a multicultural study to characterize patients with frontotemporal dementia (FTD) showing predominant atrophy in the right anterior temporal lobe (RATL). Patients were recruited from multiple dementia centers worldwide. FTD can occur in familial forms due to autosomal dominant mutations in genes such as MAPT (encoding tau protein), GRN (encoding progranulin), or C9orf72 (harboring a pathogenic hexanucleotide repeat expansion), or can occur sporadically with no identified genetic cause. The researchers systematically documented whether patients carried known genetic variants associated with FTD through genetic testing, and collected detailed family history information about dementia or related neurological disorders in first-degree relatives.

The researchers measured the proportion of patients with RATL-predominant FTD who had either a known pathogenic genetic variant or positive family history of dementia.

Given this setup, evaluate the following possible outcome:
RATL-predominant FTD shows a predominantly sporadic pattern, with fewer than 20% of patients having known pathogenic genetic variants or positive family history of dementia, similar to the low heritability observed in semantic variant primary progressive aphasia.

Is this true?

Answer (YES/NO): NO